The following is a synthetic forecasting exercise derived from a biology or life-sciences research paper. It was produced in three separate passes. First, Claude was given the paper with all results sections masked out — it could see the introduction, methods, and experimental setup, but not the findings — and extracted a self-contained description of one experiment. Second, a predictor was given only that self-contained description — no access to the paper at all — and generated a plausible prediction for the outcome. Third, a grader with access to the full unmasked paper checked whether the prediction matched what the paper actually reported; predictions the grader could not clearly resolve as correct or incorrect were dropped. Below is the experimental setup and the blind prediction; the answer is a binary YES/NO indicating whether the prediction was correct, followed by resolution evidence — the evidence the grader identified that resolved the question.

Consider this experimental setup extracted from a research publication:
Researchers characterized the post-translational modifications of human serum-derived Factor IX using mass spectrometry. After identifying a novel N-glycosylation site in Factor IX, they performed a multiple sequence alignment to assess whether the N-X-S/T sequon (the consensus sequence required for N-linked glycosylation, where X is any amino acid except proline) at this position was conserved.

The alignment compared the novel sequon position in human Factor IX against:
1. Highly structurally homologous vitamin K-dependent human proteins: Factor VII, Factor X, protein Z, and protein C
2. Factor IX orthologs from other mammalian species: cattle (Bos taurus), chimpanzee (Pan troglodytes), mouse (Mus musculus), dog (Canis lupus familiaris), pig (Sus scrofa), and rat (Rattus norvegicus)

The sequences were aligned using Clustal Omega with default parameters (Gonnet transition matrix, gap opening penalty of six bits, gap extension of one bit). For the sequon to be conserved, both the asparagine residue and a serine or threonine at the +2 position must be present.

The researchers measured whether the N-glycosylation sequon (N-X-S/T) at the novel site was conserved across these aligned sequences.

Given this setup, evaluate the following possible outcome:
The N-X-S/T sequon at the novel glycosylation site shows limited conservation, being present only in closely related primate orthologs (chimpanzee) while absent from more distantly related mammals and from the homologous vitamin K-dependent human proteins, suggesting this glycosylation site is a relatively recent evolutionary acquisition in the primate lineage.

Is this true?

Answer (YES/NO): NO